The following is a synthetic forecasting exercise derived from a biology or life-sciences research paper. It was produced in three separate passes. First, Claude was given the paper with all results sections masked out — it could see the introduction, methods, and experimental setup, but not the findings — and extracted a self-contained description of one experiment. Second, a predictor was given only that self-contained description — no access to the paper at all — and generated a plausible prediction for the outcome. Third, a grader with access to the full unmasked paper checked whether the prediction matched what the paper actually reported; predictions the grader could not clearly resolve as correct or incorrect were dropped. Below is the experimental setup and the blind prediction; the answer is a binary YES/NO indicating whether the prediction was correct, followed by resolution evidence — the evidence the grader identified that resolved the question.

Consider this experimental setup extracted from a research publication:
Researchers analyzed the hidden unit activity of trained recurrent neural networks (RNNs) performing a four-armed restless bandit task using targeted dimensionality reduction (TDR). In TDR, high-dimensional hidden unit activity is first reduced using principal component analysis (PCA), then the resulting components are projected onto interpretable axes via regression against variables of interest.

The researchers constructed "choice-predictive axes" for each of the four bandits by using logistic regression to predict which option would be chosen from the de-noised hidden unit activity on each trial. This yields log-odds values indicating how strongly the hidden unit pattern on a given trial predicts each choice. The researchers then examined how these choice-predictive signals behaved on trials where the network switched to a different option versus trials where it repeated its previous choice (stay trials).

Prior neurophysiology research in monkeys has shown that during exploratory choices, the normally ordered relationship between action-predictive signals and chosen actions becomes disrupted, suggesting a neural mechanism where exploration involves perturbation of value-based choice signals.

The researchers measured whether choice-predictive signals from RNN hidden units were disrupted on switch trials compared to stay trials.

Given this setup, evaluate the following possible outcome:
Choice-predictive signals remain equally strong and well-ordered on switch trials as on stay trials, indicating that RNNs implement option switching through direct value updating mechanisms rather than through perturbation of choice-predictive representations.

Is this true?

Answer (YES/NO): NO